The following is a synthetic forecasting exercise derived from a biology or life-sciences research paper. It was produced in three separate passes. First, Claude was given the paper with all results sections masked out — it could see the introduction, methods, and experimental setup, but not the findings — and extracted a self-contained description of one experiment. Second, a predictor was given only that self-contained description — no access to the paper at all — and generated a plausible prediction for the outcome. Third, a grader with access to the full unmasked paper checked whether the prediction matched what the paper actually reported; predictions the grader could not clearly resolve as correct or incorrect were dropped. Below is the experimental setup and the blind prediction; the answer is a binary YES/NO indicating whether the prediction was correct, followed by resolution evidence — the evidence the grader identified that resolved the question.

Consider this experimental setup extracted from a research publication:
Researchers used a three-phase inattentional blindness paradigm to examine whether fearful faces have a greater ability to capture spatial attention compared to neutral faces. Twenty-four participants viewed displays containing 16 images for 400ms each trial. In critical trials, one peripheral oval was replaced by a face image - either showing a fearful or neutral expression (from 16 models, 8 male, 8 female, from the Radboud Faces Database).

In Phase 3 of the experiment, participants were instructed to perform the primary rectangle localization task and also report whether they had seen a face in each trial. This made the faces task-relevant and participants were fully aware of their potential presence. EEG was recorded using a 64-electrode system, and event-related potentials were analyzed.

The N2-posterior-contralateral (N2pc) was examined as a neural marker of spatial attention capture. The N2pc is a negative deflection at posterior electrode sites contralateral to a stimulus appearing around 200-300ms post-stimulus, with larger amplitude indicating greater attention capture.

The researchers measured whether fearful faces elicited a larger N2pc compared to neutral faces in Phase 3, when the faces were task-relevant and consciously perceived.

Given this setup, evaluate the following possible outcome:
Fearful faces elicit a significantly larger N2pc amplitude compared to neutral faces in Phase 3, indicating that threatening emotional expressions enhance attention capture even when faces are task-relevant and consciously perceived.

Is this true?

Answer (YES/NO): NO